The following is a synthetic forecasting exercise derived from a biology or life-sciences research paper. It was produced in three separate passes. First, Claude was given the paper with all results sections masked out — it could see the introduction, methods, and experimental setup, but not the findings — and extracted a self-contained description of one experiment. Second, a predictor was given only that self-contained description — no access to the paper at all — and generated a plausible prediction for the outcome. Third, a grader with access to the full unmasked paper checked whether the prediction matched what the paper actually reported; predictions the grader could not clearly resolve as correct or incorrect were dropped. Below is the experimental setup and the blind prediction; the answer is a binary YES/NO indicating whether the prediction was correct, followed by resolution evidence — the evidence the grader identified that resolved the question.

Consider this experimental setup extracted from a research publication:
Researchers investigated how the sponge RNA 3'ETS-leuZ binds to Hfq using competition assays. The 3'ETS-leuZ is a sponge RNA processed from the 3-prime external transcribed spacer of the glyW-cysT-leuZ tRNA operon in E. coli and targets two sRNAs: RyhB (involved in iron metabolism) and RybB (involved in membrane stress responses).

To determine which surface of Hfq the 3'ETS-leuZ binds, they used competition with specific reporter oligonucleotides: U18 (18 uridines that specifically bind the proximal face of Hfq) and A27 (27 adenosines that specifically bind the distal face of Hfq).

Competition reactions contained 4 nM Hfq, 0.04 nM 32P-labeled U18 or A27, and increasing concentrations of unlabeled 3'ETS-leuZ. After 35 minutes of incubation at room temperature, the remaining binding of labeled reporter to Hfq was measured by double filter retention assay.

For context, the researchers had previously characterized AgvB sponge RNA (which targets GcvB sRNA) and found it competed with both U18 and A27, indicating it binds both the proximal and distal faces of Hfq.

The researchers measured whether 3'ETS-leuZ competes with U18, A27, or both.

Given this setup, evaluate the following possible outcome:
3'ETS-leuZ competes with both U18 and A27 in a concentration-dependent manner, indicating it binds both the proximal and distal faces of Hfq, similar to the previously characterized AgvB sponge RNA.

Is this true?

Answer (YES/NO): YES